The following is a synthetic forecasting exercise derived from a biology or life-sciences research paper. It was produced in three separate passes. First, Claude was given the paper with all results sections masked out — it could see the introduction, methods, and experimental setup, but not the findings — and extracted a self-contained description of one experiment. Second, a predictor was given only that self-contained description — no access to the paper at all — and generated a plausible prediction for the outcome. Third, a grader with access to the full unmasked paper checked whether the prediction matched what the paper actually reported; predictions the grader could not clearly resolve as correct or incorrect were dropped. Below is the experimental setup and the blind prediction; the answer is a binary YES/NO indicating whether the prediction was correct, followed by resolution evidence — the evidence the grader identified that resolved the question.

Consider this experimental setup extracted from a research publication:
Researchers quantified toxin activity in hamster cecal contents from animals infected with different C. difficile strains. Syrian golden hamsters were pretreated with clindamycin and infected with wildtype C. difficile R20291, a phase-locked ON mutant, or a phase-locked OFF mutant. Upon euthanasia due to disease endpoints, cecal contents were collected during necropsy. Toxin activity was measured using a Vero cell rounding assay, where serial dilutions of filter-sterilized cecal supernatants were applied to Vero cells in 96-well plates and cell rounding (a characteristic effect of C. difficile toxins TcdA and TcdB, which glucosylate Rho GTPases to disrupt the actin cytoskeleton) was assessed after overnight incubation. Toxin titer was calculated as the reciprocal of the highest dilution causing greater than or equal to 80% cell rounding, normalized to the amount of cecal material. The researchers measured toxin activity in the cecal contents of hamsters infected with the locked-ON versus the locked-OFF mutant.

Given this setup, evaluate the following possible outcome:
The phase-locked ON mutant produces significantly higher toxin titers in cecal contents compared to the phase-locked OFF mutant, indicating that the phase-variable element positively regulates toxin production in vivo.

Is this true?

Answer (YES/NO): YES